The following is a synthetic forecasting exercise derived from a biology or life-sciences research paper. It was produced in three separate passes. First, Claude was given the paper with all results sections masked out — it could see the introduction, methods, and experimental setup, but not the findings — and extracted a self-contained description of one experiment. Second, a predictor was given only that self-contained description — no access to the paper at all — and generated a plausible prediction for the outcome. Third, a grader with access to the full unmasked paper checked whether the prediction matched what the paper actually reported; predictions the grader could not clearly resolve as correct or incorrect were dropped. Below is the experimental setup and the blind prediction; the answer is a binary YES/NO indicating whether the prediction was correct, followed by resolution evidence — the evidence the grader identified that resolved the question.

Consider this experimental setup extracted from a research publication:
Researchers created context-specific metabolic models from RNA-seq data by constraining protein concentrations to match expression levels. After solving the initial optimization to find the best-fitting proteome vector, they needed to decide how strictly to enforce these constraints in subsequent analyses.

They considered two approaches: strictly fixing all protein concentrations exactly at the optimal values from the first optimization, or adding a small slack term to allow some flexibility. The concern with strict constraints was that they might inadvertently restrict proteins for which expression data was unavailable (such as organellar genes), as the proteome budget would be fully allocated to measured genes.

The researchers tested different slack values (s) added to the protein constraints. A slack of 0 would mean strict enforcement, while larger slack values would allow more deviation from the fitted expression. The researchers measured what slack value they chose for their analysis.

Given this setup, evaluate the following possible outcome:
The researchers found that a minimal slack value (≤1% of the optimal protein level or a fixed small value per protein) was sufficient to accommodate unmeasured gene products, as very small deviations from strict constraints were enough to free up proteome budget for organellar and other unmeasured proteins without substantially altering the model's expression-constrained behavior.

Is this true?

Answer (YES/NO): NO